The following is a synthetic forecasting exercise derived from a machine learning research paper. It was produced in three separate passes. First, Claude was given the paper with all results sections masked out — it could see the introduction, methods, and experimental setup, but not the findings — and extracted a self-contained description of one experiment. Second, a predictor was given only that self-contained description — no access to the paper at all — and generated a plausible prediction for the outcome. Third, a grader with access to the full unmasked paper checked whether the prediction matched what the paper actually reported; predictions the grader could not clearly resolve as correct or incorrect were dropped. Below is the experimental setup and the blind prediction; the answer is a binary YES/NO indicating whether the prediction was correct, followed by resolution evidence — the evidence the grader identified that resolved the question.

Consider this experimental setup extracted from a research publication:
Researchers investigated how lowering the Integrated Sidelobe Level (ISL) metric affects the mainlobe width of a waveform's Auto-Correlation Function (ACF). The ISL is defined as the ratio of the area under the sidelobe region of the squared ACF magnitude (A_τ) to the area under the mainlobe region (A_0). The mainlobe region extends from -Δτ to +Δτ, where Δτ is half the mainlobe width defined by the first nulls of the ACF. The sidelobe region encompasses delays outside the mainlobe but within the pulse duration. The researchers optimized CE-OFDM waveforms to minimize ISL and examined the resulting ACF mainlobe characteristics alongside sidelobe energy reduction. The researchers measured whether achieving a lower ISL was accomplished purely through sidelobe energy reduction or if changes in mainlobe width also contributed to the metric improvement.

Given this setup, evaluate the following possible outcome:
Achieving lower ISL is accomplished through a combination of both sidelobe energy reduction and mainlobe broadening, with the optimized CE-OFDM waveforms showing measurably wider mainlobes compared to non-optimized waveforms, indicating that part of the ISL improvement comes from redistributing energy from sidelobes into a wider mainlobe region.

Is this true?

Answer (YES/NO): NO